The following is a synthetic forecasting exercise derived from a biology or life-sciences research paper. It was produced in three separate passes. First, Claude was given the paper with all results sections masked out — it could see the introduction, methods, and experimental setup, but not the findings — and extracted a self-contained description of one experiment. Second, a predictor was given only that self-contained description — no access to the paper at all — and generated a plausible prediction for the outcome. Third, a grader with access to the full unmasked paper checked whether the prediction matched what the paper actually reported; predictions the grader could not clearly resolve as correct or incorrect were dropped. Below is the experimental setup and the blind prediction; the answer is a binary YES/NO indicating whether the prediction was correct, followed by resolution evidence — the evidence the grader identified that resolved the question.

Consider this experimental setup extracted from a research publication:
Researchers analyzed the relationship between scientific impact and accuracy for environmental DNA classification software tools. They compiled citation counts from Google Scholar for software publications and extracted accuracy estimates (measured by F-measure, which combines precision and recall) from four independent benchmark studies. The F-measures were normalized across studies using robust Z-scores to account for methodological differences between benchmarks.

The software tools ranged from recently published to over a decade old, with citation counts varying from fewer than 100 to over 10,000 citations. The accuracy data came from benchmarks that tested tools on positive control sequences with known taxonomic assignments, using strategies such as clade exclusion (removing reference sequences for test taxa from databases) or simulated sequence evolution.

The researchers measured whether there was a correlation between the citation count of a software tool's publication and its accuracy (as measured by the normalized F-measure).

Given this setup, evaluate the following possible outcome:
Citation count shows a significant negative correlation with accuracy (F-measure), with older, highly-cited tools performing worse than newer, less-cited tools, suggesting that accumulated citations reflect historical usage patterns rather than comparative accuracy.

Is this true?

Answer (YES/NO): NO